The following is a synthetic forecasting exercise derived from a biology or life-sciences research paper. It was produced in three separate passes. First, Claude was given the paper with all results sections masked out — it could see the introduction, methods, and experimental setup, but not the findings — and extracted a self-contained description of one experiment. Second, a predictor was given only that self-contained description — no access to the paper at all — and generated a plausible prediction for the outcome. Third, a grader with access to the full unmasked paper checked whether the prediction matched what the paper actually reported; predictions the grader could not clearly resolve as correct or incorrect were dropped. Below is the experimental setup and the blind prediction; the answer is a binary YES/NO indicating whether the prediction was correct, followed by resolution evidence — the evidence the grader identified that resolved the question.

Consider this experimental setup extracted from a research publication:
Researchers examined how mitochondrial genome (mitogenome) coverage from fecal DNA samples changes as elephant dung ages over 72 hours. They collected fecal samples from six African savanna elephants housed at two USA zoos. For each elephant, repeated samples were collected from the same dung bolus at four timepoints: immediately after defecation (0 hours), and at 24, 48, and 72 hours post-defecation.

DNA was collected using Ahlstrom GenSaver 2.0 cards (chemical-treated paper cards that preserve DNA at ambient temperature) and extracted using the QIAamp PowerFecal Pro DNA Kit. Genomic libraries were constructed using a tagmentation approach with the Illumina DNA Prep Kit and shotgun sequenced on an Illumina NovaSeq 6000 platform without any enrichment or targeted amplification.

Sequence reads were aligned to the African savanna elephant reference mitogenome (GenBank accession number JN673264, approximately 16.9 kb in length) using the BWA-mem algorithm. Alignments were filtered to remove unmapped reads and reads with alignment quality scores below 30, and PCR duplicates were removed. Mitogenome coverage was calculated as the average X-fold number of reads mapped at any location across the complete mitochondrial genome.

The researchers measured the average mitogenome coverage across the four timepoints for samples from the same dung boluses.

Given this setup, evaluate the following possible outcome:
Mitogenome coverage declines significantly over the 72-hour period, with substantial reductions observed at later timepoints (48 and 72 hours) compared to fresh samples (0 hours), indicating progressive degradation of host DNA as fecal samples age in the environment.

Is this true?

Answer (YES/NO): YES